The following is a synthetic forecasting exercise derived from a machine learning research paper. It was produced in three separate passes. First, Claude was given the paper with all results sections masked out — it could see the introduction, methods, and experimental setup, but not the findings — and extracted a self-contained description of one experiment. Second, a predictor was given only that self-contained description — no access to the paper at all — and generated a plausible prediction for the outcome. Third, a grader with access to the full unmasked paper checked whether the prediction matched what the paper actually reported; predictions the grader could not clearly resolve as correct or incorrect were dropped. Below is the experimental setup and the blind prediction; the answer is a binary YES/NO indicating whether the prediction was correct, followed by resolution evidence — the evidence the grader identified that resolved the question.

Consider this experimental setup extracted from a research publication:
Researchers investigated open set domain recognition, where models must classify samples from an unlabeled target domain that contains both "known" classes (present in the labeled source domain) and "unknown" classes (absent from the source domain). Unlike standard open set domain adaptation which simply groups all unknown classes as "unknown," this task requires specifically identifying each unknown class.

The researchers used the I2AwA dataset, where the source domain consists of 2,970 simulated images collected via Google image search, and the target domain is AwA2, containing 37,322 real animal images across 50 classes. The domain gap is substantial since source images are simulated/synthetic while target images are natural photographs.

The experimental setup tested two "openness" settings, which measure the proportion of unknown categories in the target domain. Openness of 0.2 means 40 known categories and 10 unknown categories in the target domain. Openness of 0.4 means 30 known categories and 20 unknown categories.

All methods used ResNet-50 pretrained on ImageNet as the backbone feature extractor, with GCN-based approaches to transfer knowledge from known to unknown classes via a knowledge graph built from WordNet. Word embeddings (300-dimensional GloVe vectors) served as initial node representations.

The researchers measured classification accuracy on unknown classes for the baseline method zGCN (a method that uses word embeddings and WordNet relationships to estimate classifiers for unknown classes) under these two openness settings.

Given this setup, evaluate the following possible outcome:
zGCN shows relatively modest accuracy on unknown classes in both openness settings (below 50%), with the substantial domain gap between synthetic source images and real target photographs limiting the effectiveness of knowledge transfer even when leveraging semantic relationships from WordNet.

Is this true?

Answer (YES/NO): YES